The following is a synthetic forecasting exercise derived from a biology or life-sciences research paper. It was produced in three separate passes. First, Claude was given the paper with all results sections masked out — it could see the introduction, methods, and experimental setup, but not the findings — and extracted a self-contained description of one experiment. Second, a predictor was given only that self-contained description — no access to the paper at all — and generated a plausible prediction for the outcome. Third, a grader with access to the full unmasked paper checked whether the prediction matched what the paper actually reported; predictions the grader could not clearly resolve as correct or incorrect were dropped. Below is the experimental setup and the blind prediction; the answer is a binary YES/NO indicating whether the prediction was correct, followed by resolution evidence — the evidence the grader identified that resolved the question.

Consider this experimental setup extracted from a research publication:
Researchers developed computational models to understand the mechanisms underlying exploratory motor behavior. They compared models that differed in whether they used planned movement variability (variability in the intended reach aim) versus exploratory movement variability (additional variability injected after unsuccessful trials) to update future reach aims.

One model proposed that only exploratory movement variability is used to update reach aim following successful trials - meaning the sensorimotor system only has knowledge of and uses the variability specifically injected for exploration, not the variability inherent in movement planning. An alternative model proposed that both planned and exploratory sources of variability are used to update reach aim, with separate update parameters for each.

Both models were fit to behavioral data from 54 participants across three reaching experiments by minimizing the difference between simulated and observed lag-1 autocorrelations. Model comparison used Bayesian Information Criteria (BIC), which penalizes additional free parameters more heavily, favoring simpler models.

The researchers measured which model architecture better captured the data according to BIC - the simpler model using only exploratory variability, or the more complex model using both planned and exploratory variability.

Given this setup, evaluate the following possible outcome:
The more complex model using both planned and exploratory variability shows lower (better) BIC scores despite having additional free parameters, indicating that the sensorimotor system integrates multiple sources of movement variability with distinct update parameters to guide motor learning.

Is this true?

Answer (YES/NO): NO